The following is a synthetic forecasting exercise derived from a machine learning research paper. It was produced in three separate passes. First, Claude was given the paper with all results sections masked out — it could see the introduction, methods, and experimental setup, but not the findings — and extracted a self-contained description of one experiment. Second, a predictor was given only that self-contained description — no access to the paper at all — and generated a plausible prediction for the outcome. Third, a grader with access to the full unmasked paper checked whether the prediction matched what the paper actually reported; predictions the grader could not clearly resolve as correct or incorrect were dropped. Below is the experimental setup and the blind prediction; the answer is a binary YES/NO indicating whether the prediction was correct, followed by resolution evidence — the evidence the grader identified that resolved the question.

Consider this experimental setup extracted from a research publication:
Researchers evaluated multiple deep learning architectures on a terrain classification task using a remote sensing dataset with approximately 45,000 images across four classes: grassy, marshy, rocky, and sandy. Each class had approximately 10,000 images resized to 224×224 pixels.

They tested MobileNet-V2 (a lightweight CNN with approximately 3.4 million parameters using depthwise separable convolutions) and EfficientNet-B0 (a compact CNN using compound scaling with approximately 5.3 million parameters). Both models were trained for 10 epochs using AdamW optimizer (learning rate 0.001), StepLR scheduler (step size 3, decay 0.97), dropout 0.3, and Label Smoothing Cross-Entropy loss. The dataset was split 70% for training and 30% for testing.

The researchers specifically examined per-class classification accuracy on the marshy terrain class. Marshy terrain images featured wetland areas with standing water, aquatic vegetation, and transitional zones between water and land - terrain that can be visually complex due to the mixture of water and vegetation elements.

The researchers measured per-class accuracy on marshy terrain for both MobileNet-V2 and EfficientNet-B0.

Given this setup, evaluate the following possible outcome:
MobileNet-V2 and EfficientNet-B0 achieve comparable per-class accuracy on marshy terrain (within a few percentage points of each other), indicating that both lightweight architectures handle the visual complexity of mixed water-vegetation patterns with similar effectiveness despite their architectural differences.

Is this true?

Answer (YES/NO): YES